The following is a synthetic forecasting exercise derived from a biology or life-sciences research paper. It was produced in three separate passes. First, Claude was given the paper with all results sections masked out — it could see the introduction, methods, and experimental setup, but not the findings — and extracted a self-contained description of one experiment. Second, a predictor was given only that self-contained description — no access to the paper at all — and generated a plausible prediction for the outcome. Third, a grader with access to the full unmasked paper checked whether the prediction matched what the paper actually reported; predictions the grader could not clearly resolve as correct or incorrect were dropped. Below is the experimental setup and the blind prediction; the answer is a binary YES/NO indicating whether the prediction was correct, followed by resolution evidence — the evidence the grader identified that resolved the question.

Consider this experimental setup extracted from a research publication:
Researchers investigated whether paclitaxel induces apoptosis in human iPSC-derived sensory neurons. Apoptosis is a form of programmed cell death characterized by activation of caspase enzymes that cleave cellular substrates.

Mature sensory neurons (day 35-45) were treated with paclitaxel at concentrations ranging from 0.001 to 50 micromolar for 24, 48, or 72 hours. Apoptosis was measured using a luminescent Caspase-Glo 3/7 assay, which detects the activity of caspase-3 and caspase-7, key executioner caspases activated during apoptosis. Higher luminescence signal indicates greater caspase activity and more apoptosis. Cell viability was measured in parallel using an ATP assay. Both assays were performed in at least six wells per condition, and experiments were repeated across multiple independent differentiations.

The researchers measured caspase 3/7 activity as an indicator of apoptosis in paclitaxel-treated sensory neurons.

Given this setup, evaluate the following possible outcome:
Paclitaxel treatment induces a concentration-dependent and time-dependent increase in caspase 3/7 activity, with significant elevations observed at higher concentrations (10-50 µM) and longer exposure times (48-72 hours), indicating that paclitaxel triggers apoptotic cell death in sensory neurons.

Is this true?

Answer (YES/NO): YES